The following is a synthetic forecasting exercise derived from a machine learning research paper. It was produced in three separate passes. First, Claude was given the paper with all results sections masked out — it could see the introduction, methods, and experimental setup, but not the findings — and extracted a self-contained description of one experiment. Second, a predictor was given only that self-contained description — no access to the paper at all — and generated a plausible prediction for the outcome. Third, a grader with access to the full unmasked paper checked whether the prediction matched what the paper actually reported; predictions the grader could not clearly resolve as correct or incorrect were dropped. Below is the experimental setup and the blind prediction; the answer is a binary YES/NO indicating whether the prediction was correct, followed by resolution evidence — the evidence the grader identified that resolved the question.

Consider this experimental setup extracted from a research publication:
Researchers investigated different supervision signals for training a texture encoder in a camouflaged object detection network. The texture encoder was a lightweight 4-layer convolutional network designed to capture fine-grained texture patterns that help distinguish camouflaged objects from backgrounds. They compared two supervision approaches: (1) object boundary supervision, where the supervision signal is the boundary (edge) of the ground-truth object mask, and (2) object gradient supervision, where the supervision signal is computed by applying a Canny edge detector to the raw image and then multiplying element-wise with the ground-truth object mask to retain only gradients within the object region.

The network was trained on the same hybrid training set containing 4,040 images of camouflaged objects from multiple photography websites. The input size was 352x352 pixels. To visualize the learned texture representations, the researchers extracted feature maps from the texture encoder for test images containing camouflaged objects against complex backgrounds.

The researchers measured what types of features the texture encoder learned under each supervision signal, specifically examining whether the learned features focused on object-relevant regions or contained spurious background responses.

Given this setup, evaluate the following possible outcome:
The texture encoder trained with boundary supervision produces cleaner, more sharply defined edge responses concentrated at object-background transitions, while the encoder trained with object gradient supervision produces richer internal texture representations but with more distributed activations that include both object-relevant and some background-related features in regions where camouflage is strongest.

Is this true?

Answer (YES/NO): NO